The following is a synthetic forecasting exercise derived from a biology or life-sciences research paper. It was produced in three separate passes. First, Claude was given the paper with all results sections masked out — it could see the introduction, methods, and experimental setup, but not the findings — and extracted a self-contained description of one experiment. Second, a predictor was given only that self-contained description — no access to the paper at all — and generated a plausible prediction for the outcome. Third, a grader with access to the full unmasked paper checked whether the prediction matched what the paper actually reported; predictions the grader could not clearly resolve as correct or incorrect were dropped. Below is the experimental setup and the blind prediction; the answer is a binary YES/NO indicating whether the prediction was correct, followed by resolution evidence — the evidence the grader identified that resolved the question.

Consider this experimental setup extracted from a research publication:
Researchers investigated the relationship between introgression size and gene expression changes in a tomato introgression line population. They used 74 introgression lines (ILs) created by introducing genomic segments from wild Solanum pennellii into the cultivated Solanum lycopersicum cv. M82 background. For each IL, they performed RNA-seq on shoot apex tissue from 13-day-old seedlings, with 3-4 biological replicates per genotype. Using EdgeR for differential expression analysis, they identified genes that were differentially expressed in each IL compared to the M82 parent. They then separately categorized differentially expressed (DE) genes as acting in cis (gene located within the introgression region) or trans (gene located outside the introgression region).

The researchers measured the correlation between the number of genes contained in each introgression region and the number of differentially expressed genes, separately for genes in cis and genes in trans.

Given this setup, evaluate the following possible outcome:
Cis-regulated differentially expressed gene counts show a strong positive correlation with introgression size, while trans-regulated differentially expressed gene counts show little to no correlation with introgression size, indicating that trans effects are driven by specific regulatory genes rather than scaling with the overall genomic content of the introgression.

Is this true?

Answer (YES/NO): YES